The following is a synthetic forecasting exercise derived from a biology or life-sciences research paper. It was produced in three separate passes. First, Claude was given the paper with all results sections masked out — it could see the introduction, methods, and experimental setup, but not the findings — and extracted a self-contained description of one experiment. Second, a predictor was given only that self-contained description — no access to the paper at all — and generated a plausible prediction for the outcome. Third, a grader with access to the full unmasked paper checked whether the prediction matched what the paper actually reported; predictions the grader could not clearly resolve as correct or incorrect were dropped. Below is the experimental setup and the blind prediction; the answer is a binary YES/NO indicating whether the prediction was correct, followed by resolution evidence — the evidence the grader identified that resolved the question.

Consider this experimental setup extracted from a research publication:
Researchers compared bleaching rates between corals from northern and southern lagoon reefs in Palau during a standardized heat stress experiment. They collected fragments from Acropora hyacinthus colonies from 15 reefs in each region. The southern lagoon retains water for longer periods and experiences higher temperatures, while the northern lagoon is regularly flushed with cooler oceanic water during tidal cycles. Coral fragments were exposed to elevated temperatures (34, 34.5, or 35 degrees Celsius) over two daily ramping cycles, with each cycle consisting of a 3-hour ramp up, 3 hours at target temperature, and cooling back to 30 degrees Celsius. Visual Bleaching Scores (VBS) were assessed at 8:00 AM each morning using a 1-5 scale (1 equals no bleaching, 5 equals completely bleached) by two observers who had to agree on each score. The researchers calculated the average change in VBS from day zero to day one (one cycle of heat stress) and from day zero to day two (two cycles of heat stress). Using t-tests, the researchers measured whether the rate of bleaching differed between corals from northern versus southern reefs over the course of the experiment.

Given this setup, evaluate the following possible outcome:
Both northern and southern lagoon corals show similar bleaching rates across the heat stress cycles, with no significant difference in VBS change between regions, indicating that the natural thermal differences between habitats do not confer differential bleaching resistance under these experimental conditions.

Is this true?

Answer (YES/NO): NO